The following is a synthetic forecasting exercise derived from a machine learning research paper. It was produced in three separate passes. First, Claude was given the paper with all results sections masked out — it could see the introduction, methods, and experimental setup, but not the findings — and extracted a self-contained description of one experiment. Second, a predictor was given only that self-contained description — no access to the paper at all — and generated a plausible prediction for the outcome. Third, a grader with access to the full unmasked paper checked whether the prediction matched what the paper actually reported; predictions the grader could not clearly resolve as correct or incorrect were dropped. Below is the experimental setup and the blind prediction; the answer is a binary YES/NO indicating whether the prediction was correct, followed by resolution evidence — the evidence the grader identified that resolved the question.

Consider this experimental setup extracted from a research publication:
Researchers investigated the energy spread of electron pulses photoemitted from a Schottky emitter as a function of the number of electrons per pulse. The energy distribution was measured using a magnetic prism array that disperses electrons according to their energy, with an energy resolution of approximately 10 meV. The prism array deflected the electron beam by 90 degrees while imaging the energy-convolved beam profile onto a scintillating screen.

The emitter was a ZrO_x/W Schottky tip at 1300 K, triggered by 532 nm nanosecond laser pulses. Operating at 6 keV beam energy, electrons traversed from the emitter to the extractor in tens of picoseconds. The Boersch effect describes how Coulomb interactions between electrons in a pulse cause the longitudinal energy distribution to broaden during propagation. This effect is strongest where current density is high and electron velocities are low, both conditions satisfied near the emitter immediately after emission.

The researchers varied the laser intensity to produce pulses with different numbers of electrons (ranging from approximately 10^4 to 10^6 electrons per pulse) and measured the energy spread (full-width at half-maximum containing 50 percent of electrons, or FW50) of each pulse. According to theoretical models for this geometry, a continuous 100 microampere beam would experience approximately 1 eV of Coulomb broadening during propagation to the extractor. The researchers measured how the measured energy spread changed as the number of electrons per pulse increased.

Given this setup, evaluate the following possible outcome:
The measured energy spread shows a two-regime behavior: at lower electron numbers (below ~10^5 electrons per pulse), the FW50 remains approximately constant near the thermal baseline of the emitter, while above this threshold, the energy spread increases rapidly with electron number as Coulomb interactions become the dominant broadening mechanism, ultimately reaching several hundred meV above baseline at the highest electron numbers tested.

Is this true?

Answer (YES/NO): NO